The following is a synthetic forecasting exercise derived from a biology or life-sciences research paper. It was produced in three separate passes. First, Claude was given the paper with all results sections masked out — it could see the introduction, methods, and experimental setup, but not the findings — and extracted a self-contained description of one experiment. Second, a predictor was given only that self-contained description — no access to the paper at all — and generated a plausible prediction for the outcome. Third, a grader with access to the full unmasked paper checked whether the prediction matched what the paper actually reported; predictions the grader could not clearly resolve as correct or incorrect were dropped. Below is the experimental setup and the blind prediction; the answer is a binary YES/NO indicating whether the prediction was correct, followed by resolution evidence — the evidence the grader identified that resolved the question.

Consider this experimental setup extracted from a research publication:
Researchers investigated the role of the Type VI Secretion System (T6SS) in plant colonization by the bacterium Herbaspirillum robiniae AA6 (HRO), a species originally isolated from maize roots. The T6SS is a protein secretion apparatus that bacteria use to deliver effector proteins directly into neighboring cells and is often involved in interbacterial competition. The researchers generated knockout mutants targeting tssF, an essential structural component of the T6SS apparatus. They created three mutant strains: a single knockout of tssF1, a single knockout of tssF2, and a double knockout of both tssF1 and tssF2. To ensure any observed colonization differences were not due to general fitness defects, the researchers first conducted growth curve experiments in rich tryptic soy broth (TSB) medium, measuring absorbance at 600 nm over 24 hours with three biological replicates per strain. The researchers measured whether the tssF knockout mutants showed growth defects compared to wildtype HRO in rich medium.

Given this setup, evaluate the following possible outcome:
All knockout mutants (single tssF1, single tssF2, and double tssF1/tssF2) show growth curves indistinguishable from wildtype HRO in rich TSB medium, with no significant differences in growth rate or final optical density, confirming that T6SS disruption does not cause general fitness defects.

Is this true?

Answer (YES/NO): YES